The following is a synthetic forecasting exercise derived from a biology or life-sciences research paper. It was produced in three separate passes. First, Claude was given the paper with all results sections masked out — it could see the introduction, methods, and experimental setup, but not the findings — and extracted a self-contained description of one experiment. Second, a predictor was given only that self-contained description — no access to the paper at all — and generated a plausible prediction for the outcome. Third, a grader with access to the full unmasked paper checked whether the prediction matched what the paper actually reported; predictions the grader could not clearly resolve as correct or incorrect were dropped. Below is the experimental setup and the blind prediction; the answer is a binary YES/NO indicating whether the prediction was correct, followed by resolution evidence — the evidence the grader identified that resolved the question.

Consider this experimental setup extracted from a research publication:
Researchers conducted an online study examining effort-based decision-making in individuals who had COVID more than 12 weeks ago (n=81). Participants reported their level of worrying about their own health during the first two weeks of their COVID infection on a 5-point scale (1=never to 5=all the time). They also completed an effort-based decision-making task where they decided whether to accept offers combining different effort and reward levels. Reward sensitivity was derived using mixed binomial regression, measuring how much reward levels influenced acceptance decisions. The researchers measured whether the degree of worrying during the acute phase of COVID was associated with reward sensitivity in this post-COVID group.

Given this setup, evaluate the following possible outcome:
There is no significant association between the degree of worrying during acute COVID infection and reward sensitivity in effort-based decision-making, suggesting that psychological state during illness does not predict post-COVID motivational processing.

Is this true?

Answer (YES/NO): NO